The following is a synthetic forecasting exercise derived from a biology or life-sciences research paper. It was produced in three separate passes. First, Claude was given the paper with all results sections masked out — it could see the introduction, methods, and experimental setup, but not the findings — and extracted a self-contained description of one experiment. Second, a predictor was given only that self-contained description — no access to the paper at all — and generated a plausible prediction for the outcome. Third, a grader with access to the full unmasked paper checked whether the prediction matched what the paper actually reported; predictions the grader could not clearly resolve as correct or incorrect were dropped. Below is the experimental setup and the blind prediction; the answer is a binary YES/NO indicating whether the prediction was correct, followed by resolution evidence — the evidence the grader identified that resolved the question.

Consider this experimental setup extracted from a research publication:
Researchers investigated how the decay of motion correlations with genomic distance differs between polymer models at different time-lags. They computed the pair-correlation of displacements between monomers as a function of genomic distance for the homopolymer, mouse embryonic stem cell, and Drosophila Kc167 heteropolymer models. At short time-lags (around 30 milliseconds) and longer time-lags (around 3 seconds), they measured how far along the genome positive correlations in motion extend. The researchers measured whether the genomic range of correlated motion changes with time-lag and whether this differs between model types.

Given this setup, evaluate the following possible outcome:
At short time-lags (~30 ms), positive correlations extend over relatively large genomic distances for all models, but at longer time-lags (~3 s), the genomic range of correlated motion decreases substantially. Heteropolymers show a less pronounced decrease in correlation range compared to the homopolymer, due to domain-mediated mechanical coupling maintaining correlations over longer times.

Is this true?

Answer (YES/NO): NO